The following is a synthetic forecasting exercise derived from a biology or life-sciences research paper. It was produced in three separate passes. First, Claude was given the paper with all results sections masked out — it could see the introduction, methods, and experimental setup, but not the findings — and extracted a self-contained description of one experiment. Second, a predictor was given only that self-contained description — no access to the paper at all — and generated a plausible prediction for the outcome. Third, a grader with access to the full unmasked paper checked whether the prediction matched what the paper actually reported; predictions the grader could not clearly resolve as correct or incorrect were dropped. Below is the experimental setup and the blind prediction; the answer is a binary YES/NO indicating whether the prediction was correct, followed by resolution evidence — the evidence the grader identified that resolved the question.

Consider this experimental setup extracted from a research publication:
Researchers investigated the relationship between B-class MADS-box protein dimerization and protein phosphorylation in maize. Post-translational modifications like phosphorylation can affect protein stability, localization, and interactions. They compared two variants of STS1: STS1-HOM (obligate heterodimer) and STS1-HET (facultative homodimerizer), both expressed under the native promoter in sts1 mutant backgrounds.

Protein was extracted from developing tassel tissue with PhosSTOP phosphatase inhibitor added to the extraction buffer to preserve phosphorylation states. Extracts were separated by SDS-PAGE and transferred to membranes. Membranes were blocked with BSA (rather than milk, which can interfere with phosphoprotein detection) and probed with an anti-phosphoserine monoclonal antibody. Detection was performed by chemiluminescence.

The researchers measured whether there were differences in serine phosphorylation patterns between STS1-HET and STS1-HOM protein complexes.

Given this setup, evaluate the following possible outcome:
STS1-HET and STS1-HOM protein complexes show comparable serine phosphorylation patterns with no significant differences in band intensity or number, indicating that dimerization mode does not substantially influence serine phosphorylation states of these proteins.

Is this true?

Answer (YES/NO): YES